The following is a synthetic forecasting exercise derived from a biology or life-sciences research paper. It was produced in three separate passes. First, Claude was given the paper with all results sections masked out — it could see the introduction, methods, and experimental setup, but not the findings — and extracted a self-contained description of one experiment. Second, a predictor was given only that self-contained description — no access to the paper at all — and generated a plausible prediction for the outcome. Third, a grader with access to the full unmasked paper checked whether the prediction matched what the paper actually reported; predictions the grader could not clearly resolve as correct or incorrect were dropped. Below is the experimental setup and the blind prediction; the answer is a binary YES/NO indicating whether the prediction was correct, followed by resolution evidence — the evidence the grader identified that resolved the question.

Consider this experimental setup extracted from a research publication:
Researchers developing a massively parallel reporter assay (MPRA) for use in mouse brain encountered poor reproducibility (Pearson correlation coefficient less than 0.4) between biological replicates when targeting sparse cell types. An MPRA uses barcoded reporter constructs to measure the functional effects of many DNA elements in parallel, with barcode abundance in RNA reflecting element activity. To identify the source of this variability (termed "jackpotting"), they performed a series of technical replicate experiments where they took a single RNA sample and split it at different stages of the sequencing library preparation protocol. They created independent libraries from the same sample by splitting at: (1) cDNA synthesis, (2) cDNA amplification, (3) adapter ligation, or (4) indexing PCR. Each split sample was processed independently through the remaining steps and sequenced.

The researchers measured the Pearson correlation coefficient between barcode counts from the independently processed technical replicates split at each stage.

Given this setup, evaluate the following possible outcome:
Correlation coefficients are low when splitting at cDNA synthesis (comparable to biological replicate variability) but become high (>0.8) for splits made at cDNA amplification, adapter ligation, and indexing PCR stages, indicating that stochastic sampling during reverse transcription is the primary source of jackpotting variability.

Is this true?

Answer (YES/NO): NO